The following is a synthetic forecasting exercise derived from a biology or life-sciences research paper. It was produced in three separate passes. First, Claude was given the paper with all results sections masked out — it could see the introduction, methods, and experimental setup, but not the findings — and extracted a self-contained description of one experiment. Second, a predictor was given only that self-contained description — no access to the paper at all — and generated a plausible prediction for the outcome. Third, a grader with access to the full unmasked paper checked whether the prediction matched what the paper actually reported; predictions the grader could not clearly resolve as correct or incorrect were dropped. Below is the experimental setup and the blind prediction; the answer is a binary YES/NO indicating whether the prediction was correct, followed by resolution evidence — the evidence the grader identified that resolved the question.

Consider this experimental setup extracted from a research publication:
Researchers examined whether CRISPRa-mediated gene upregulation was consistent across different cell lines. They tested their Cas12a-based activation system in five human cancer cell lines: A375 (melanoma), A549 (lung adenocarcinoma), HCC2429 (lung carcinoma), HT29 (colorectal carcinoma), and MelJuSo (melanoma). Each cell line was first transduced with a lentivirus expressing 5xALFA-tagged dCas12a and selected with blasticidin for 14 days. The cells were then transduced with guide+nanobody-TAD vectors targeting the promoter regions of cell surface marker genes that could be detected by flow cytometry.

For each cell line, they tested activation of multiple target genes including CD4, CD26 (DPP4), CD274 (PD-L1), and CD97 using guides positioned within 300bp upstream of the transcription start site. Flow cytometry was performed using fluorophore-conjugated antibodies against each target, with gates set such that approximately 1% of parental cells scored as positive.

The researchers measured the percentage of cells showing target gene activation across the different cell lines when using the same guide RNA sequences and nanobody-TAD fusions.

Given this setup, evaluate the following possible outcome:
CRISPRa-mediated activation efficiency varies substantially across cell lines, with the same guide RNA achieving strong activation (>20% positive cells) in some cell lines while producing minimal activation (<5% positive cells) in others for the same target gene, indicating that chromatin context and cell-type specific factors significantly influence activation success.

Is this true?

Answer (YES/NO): YES